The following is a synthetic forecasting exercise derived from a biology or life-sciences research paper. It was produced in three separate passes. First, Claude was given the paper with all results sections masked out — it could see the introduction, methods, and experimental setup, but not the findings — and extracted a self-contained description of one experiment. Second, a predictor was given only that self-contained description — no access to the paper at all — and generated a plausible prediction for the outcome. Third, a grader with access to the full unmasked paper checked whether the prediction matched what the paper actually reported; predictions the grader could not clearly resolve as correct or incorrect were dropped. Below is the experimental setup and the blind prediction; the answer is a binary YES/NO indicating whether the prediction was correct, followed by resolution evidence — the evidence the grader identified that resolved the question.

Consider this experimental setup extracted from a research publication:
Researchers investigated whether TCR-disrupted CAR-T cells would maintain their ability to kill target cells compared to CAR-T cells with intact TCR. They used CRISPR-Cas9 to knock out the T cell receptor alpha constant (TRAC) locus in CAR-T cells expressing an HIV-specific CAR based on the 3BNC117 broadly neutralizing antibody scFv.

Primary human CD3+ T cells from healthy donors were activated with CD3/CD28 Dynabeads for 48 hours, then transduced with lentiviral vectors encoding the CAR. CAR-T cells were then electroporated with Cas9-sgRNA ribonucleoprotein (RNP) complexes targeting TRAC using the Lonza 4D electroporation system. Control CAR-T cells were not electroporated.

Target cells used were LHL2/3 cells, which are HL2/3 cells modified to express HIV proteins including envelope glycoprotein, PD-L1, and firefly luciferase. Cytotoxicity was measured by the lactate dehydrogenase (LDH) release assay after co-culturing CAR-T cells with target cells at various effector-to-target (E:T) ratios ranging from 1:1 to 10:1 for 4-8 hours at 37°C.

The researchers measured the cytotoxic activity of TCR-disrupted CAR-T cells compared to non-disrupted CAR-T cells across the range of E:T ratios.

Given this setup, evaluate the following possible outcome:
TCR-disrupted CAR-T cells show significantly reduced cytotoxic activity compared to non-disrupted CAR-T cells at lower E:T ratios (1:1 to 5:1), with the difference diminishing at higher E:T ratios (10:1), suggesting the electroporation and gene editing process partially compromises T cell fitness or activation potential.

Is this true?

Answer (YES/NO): NO